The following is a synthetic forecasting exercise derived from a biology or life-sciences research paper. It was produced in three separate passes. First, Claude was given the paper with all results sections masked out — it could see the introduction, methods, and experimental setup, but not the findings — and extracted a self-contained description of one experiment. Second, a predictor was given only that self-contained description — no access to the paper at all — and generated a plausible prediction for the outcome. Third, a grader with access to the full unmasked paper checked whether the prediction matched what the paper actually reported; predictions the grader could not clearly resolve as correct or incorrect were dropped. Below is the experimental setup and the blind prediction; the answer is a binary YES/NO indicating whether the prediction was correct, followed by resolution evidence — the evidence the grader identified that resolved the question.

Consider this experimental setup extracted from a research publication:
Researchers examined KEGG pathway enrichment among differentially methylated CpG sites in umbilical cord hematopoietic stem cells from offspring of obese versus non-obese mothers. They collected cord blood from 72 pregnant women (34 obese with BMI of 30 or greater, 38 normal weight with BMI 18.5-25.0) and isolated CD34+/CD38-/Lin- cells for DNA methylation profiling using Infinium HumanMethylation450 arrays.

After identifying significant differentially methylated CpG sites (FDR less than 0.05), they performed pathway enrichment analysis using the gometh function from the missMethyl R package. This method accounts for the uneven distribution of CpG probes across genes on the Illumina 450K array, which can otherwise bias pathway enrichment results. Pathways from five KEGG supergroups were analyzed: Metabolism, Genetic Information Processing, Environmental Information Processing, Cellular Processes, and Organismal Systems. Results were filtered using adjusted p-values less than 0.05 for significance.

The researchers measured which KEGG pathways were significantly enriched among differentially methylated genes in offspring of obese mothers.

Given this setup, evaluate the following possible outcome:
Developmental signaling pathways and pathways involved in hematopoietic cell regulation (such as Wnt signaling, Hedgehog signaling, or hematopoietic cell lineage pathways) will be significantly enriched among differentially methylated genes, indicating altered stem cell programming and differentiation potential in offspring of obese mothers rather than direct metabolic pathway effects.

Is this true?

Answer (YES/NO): NO